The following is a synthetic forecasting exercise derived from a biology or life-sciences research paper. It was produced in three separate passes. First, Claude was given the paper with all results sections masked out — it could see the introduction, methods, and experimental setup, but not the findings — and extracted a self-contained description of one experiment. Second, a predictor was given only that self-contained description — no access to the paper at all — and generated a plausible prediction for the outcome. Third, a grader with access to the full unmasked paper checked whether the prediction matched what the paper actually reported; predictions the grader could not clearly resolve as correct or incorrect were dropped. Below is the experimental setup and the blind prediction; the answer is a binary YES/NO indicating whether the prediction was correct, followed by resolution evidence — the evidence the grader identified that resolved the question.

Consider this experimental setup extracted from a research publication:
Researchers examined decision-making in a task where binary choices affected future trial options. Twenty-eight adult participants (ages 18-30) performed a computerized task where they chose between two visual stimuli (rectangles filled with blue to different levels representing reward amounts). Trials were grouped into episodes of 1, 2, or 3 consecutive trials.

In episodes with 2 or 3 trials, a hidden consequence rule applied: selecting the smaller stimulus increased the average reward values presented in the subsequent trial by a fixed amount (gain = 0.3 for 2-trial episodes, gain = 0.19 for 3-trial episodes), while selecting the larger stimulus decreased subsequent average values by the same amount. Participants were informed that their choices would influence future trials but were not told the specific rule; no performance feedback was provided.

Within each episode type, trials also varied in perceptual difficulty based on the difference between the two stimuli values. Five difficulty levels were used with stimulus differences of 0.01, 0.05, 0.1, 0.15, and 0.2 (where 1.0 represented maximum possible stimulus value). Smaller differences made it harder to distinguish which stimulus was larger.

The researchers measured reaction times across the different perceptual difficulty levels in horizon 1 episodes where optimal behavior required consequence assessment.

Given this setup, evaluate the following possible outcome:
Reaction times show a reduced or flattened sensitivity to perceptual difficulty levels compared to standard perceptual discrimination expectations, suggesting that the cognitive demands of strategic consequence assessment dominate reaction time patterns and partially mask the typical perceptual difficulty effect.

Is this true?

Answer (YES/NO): NO